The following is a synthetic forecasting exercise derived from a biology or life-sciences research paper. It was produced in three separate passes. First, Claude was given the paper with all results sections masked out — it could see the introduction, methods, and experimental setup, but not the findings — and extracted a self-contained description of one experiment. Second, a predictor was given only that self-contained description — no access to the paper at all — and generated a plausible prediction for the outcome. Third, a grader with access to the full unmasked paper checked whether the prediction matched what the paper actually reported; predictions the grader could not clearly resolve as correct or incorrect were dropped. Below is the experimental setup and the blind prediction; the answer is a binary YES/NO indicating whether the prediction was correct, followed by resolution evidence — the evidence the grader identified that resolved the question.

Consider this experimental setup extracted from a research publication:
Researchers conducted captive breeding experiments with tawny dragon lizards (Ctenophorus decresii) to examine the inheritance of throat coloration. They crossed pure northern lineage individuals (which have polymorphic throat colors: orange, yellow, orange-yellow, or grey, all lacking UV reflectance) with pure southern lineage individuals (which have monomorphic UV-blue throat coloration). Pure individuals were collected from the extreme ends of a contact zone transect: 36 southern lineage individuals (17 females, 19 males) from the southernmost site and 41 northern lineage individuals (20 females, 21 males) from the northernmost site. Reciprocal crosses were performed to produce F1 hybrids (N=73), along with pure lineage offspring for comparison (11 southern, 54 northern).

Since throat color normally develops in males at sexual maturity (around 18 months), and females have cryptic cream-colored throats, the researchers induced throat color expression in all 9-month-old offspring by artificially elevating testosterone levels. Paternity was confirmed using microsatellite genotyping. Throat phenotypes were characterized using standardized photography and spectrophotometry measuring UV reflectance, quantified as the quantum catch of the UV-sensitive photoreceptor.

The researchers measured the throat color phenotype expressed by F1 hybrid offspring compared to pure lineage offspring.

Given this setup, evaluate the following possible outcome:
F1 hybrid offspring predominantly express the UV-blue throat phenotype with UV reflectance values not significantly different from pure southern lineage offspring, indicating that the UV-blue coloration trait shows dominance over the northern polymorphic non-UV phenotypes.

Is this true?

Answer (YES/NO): NO